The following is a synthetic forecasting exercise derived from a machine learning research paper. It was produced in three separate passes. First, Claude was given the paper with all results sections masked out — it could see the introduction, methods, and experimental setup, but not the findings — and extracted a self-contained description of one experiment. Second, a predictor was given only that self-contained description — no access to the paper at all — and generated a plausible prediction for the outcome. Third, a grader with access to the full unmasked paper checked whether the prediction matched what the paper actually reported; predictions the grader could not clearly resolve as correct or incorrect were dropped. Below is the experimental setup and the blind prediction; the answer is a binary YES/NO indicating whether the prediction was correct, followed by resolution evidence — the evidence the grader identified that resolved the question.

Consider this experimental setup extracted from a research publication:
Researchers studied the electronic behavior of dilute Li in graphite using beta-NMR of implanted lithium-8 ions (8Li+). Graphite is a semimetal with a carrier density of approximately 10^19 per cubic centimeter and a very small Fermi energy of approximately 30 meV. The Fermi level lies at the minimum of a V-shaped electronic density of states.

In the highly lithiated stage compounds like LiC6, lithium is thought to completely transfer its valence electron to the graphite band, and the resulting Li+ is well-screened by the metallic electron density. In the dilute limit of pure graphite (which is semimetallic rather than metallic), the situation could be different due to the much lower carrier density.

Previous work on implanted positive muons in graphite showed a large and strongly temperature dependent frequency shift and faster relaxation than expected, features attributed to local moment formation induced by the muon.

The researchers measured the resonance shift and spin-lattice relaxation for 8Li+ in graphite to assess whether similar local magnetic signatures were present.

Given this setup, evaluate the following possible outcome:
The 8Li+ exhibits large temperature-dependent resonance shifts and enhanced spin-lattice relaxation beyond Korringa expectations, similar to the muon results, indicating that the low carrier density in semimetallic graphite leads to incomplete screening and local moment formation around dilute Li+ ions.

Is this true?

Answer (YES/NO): NO